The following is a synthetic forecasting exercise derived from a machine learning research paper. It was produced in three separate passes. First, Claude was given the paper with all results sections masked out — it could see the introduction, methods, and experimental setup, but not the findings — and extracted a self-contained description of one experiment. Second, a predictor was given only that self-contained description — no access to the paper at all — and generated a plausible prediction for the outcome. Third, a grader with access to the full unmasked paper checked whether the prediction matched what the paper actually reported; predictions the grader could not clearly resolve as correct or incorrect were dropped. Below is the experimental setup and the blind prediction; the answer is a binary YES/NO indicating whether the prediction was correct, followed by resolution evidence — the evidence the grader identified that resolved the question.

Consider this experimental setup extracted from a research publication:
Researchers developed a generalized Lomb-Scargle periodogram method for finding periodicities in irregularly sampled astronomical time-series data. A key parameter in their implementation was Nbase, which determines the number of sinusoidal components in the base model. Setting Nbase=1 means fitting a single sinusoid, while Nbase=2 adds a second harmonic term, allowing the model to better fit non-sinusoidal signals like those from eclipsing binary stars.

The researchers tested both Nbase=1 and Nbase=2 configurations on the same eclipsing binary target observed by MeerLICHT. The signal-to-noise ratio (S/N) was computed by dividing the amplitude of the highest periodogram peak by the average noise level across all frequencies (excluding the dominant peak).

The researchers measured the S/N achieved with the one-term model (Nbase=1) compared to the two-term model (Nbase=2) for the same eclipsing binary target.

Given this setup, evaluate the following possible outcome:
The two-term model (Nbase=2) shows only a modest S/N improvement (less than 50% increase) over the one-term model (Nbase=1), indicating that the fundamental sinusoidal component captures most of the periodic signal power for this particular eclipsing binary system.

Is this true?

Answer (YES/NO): NO